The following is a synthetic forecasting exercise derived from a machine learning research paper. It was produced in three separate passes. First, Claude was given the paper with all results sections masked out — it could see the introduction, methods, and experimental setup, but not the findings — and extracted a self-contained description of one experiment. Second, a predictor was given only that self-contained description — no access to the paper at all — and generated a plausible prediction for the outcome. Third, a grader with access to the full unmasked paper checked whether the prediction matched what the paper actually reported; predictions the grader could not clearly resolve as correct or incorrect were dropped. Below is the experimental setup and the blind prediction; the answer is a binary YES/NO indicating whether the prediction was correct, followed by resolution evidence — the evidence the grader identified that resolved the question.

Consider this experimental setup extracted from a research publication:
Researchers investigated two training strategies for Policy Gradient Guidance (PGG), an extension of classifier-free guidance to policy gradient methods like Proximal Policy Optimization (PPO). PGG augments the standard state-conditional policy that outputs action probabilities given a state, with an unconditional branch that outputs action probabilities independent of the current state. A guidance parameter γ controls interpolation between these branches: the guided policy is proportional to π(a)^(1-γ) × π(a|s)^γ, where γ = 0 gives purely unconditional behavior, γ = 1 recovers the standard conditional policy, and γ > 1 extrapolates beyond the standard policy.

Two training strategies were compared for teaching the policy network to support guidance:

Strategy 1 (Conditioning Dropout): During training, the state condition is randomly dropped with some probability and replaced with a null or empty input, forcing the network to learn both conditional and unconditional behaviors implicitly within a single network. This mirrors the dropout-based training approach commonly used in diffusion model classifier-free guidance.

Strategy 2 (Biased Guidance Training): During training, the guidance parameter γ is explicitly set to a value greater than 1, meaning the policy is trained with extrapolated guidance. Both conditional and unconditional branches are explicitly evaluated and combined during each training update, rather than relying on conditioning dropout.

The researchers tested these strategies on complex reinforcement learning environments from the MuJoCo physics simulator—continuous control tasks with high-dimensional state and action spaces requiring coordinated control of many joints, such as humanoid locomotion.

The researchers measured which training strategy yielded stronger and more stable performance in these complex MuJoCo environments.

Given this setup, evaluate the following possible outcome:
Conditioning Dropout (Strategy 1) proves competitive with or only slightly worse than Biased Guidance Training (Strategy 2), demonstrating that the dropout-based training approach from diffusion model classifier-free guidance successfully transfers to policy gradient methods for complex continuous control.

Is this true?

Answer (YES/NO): NO